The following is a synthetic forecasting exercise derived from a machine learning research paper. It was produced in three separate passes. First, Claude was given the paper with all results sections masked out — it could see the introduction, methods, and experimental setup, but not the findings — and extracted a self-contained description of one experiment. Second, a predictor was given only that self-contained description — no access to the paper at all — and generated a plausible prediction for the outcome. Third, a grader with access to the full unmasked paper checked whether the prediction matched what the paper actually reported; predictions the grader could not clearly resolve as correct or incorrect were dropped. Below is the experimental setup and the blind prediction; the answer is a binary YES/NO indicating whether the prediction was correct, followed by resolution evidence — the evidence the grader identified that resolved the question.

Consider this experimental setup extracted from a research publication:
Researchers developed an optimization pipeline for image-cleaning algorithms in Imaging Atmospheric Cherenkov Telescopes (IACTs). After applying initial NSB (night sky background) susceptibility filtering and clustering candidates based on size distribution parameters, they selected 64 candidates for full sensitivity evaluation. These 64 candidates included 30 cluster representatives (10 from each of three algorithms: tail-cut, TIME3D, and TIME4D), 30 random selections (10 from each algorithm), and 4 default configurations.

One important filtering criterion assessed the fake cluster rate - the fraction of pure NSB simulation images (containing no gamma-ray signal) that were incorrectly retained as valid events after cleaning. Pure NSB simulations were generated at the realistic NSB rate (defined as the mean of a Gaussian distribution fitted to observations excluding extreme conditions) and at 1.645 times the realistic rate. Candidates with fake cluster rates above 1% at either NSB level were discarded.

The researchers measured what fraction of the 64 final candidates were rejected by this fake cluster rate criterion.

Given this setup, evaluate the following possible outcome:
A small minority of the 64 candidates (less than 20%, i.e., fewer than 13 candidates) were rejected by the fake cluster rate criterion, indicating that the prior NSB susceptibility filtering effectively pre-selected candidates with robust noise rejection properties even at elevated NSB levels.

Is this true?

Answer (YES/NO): NO